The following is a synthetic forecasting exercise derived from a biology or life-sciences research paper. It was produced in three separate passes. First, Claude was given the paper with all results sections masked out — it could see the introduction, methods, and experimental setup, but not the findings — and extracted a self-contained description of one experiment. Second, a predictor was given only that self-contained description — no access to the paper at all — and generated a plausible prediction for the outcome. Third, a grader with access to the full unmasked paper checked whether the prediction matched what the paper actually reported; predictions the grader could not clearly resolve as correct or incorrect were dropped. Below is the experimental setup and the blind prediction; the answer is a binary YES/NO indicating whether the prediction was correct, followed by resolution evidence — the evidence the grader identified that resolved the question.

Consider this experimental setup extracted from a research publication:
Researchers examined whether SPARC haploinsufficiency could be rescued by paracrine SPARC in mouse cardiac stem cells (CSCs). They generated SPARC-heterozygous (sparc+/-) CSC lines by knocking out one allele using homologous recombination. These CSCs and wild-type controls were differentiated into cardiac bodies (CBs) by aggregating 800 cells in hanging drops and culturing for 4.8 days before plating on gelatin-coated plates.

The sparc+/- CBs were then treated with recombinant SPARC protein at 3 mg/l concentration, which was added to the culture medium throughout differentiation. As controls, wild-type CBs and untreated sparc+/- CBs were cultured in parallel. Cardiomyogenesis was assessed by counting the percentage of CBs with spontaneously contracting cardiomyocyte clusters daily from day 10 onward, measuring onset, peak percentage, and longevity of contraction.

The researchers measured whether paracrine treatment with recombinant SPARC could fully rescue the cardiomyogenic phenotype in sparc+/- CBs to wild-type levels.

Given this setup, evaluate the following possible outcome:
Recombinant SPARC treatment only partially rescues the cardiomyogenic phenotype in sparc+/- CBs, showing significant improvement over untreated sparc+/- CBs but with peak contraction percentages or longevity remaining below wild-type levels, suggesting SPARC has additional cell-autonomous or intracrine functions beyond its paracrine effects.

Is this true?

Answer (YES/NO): YES